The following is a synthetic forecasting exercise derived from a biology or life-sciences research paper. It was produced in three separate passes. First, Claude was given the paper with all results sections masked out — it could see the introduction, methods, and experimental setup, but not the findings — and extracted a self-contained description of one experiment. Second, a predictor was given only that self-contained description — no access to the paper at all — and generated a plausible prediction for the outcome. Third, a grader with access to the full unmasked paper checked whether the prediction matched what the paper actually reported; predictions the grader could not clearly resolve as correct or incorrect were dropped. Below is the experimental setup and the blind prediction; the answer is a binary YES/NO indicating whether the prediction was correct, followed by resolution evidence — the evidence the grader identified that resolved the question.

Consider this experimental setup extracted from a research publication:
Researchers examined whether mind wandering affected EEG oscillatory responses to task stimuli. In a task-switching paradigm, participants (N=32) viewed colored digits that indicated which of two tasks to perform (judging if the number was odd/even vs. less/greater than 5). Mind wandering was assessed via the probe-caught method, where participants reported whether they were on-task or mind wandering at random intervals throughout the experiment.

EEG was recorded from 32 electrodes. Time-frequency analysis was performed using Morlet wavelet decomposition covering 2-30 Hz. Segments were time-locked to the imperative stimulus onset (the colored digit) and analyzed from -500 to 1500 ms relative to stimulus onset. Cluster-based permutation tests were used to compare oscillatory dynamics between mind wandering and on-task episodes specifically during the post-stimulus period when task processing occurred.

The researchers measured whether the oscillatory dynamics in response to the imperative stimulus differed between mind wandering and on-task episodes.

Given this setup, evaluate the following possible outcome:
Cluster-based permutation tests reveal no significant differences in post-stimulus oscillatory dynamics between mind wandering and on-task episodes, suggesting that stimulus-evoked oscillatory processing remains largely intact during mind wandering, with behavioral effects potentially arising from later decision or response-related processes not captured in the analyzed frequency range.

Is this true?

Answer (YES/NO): YES